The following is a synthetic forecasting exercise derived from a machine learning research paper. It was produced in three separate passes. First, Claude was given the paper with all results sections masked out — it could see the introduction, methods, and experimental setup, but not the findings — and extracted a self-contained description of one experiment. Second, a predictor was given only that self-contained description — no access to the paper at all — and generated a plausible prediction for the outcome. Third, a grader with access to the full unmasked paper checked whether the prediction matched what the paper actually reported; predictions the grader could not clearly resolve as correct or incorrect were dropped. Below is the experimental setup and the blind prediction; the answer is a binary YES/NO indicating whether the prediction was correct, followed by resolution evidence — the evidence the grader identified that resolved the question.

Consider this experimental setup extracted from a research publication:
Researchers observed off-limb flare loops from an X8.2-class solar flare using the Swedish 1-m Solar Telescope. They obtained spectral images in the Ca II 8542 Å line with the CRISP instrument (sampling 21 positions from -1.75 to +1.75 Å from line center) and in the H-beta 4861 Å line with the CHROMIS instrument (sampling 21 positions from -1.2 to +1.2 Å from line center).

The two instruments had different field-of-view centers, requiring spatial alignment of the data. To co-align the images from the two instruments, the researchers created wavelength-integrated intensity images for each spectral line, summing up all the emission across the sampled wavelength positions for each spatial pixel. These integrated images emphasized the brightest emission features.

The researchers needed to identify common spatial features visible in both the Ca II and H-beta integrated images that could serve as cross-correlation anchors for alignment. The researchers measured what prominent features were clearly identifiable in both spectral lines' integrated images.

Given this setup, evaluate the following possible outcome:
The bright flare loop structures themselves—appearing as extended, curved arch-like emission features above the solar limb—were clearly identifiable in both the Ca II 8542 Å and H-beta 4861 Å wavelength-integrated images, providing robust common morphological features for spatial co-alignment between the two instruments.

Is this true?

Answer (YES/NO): NO